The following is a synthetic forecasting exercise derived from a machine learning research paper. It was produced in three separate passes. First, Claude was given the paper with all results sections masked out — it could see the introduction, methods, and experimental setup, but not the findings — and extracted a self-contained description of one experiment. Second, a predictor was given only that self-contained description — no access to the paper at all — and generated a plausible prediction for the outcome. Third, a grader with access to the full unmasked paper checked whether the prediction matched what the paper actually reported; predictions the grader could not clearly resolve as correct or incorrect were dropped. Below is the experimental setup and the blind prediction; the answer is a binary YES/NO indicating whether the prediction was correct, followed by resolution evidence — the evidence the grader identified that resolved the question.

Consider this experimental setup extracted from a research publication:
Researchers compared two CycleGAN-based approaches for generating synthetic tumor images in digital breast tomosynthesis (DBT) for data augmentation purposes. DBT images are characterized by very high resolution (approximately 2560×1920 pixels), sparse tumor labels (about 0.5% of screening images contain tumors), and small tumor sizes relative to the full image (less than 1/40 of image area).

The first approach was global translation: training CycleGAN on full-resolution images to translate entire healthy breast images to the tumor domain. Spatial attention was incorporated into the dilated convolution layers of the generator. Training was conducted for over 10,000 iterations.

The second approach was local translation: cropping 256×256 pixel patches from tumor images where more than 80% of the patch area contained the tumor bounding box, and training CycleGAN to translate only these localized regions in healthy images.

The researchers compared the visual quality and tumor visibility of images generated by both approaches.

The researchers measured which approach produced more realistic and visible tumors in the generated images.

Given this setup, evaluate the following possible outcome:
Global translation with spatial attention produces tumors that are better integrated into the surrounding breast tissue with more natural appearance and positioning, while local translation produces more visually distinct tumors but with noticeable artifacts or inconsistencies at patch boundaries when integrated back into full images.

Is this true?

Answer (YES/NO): NO